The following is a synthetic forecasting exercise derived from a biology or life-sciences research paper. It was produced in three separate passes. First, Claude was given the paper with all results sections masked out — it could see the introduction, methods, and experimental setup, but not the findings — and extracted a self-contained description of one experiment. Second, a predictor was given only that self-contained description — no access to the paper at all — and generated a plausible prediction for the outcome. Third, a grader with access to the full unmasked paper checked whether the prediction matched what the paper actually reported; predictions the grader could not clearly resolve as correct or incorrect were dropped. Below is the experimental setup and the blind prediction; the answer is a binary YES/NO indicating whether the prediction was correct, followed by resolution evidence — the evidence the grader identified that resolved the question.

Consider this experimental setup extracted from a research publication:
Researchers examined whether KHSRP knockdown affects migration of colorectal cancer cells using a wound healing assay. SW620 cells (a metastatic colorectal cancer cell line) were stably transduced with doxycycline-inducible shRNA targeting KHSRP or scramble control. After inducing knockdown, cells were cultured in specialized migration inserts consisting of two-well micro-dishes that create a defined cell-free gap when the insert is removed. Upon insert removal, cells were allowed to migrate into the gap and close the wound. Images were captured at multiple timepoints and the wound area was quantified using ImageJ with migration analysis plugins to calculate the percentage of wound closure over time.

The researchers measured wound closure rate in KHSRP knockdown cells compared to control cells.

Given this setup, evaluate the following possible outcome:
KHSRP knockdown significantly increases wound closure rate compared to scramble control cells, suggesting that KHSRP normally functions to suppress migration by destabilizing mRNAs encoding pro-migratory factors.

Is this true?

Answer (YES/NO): NO